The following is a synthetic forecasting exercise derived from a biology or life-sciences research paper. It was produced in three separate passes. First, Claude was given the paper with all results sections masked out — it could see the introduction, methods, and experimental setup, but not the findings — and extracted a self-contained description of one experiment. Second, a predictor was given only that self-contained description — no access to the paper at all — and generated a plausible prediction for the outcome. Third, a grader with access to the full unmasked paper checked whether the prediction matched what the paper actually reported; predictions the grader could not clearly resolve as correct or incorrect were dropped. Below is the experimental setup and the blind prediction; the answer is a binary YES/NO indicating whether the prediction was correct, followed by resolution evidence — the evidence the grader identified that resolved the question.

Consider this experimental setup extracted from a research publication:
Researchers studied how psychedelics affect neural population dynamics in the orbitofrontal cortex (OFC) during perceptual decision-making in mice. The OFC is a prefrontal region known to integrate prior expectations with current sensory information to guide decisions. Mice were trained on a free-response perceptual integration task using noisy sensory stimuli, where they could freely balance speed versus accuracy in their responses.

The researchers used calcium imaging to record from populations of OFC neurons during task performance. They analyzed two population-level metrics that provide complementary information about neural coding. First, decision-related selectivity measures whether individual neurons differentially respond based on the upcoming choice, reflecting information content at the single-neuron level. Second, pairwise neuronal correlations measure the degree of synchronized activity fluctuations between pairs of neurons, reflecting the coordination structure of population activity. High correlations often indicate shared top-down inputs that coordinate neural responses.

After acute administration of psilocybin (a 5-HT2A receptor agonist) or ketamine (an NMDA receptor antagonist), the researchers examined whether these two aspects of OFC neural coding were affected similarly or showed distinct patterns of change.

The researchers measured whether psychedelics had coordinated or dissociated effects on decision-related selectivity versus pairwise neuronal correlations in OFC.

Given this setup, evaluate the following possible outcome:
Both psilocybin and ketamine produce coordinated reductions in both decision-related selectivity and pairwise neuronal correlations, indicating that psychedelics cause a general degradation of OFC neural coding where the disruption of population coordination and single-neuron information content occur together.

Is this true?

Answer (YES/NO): NO